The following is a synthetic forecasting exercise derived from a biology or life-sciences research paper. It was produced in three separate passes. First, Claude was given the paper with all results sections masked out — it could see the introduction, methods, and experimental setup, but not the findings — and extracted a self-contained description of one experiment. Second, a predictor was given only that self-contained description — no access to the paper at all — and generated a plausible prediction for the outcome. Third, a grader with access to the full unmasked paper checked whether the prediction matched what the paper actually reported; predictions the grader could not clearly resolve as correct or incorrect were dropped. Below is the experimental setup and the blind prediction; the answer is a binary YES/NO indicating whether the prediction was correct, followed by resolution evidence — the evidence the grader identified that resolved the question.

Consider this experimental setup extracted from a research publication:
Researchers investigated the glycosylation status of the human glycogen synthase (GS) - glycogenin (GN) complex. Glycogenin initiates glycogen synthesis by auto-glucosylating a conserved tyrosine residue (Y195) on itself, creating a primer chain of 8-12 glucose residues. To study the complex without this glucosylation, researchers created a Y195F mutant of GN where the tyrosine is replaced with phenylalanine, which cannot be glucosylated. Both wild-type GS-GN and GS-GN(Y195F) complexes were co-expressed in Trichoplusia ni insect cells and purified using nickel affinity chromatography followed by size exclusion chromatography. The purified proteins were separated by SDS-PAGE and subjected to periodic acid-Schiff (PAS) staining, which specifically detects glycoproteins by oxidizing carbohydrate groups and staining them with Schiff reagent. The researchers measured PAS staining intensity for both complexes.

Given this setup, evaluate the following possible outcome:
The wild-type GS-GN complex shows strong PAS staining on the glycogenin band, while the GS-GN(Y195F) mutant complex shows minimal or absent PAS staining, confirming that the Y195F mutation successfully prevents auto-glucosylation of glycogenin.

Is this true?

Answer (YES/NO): YES